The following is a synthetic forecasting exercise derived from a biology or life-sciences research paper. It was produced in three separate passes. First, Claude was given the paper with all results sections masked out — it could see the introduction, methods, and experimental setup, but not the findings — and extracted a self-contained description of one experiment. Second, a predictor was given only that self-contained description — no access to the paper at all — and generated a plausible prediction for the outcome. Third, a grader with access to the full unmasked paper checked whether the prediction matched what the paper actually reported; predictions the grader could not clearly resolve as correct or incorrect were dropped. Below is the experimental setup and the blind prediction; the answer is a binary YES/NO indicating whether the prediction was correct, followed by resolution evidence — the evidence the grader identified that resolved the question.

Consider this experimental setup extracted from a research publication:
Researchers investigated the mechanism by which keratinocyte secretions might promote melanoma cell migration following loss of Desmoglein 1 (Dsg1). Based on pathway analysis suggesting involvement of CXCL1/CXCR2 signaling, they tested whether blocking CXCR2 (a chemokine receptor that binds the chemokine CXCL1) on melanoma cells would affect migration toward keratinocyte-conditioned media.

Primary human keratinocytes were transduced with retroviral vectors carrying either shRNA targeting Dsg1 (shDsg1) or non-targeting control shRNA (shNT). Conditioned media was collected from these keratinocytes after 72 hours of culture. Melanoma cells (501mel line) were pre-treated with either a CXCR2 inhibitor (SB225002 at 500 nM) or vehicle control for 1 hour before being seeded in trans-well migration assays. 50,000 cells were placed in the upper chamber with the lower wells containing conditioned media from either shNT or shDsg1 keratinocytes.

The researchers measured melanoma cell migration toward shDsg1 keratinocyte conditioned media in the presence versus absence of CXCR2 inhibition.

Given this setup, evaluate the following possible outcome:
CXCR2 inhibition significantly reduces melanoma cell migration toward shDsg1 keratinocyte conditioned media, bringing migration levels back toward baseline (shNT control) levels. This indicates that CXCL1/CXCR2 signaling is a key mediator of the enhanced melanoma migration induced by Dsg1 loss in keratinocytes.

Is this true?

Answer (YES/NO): YES